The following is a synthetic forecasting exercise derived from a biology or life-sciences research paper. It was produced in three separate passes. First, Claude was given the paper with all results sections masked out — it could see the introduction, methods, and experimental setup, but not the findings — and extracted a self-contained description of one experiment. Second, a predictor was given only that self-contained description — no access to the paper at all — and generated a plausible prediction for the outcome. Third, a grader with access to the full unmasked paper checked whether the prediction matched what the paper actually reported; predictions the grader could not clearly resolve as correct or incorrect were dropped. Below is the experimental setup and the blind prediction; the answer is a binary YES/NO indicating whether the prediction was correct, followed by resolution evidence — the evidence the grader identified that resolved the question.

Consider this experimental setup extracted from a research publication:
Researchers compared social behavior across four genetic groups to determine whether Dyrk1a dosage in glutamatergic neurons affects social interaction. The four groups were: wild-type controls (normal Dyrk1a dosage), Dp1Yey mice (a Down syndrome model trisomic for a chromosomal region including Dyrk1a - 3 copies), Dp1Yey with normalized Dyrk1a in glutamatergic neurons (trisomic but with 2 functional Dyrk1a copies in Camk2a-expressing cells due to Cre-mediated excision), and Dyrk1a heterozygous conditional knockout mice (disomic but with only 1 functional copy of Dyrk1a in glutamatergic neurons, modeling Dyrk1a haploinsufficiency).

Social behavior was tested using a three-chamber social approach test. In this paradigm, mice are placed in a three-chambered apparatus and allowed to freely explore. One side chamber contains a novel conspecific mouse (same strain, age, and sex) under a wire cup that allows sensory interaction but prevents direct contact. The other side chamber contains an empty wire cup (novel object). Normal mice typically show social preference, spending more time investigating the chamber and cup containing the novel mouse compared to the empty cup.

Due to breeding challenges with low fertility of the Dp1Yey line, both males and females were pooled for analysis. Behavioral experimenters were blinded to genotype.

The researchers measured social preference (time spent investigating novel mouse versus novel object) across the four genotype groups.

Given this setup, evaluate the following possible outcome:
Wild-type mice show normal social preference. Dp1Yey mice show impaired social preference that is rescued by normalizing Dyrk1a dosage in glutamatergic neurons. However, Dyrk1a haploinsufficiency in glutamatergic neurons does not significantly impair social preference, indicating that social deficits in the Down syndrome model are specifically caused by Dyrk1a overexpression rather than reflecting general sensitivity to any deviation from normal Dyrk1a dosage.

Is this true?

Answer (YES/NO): YES